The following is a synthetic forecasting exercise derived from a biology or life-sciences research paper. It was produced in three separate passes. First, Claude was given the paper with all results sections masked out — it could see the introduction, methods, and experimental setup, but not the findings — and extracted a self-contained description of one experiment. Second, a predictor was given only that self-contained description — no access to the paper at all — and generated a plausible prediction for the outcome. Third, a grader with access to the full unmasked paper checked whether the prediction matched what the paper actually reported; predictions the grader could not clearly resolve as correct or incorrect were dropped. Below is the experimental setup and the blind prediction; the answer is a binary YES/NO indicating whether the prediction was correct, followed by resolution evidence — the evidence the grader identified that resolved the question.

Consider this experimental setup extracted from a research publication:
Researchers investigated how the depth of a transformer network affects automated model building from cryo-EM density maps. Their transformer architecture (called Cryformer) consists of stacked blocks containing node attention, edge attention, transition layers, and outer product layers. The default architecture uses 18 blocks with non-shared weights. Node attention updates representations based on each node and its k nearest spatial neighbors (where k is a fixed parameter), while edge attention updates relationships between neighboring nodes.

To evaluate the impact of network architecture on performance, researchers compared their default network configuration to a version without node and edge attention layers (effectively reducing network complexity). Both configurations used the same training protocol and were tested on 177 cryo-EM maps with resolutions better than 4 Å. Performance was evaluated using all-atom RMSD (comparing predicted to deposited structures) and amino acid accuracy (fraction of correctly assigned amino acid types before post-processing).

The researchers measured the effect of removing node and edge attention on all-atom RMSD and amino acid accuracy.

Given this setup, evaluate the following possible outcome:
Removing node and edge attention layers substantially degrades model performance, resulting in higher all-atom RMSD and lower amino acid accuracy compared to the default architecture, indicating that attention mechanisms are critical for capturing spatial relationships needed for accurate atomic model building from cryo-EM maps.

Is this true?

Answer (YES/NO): NO